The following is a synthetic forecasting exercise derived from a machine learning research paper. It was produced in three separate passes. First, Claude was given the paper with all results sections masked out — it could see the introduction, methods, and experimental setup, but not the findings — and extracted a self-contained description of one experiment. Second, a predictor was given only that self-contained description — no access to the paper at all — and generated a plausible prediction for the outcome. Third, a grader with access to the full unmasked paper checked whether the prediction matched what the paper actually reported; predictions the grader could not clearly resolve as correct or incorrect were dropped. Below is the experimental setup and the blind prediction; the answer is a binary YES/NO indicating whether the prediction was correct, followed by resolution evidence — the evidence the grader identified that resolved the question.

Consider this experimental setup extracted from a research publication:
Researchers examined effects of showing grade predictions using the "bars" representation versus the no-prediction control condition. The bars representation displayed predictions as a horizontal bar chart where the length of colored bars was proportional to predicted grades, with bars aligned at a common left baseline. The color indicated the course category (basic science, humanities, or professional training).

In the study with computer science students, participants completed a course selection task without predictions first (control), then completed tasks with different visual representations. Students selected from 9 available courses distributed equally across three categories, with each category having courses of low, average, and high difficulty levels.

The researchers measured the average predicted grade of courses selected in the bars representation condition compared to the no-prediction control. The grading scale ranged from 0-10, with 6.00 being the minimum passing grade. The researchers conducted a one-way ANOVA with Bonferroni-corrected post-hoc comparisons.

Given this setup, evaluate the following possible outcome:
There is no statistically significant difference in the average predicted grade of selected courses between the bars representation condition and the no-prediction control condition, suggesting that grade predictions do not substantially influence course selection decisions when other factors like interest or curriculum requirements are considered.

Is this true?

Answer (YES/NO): NO